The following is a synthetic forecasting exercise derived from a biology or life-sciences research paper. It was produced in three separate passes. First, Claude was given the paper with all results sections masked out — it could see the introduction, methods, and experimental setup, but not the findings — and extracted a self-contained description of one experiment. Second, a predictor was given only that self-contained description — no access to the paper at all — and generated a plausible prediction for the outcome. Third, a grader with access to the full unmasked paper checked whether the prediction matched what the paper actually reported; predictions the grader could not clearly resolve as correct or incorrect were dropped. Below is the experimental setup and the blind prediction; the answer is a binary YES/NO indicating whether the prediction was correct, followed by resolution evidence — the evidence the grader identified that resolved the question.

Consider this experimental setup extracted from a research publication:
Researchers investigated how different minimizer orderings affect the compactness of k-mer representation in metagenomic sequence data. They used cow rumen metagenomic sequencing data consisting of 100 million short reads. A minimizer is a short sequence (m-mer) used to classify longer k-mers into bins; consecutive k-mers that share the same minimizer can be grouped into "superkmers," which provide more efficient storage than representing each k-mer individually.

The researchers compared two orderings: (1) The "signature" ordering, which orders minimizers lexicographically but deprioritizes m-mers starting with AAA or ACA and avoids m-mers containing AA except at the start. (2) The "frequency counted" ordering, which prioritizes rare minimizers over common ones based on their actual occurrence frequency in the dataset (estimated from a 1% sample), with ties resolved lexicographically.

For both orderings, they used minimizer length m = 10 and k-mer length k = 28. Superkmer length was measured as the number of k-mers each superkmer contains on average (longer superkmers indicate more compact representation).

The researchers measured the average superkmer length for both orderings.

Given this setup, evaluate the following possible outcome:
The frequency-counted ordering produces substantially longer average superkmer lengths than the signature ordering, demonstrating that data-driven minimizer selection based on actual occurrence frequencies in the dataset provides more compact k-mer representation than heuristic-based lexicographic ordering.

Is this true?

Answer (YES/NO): NO